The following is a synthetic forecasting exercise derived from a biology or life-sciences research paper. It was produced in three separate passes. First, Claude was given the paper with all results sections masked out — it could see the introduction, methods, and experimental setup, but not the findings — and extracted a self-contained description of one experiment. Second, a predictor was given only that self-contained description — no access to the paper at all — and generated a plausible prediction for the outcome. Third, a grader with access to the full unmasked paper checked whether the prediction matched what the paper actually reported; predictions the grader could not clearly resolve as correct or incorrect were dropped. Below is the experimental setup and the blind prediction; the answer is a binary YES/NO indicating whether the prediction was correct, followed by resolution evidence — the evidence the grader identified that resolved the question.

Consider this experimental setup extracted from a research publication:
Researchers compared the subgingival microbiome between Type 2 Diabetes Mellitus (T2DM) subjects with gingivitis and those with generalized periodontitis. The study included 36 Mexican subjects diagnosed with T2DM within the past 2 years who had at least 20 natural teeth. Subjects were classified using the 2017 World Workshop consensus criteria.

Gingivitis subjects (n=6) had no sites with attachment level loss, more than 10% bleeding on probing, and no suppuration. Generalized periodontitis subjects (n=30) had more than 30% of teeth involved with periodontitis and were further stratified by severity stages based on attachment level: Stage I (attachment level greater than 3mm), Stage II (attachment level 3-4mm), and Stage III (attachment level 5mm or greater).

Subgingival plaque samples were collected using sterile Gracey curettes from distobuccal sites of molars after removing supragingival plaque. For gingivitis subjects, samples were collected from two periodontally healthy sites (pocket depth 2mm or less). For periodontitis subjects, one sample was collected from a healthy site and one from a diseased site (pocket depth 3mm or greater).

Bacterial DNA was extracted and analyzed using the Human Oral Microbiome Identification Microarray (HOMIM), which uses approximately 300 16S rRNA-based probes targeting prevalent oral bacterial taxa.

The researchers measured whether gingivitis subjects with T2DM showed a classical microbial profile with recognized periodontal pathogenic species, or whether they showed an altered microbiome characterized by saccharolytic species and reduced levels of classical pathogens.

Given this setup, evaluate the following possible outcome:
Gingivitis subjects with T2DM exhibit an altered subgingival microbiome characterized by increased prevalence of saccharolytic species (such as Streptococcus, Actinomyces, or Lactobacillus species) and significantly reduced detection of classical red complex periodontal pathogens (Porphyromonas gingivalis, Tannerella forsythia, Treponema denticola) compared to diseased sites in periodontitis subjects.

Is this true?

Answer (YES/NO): NO